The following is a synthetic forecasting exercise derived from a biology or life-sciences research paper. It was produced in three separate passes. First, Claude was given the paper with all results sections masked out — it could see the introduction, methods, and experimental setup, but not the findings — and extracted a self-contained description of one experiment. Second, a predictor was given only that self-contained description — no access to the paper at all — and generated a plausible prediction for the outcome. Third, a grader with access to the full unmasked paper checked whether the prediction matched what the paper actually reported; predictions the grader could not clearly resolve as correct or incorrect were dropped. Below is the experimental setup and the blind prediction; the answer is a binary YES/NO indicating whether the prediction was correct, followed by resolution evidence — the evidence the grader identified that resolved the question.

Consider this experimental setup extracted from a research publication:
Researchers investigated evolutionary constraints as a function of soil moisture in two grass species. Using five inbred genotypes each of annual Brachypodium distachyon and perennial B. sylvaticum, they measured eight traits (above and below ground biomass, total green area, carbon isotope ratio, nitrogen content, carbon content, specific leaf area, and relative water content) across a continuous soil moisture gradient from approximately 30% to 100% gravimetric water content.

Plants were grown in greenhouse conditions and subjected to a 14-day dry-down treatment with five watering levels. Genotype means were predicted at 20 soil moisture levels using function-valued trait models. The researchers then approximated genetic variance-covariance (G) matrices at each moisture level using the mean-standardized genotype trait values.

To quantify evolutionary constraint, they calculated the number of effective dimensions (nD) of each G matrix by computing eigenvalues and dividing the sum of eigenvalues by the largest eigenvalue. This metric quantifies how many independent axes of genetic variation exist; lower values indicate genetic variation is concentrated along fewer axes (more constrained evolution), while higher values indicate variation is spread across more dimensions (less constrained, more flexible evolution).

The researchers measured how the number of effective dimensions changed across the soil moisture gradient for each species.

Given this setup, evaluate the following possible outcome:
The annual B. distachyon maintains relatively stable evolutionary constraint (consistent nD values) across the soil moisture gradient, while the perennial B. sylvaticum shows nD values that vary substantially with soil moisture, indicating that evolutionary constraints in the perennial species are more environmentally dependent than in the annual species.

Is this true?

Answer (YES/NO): NO